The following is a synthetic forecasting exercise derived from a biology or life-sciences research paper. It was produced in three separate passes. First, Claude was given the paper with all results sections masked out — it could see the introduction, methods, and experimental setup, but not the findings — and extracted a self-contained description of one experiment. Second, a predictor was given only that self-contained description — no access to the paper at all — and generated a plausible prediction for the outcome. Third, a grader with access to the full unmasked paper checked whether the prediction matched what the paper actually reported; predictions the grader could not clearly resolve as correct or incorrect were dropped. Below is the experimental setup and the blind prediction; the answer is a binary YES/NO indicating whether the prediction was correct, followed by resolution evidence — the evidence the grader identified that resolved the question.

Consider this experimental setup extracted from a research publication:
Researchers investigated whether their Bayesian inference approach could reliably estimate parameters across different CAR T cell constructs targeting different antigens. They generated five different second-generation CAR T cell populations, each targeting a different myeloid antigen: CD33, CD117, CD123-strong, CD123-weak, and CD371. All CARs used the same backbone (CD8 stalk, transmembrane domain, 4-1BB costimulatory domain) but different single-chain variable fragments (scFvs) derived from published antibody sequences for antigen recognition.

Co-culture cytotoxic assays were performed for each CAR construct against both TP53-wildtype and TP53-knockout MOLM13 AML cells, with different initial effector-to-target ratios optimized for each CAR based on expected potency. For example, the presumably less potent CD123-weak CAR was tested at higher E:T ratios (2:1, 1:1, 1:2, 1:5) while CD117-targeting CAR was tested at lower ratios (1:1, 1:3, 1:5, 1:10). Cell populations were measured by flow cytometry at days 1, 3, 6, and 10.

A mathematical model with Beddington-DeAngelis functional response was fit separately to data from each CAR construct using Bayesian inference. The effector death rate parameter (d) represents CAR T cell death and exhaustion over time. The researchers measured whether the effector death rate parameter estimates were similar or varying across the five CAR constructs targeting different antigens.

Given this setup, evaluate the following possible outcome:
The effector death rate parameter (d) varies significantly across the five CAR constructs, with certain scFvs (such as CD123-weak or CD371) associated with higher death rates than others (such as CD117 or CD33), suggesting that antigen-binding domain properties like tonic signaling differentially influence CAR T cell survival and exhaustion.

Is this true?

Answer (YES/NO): NO